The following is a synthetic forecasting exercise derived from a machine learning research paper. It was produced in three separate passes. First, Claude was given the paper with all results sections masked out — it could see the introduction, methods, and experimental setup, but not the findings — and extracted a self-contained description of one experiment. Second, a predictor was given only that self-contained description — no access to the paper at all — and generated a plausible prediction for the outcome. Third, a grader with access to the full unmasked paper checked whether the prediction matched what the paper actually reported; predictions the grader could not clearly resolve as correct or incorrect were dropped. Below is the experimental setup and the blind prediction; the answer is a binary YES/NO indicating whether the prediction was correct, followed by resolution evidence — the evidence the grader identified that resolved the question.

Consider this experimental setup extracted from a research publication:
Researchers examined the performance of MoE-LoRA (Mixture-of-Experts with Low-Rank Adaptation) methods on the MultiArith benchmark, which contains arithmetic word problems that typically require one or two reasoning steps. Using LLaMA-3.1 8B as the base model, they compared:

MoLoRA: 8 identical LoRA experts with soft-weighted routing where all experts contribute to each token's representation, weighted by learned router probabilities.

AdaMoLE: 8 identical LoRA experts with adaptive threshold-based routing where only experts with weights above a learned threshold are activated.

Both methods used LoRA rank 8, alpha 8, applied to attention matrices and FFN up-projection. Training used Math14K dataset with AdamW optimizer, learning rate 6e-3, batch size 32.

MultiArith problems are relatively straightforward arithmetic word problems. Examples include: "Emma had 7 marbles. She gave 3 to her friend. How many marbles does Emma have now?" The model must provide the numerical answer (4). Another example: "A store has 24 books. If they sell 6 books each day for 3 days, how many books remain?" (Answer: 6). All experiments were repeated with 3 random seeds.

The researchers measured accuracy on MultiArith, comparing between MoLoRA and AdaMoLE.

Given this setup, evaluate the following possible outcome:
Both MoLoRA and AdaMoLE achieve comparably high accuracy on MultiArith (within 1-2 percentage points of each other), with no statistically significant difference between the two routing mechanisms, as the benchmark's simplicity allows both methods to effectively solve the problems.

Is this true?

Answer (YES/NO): YES